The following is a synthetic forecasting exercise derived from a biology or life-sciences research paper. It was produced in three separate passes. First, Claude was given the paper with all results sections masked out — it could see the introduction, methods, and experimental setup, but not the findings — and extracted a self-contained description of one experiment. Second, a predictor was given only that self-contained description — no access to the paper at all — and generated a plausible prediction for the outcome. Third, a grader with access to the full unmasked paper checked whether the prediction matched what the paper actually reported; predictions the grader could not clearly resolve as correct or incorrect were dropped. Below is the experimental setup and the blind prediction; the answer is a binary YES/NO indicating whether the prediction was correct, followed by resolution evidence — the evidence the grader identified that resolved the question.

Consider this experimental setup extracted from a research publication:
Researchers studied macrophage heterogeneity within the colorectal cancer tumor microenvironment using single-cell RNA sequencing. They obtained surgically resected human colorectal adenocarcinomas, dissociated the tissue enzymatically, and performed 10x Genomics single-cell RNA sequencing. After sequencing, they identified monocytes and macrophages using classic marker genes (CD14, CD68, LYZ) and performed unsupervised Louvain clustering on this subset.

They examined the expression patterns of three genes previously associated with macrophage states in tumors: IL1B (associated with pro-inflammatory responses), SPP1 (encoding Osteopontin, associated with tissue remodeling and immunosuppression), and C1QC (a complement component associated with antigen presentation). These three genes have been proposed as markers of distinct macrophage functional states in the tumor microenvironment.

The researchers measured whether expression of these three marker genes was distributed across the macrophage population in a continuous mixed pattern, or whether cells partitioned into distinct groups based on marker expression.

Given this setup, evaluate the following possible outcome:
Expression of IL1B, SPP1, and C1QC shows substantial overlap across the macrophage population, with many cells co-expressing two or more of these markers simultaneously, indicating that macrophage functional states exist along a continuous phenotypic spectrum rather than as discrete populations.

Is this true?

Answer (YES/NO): NO